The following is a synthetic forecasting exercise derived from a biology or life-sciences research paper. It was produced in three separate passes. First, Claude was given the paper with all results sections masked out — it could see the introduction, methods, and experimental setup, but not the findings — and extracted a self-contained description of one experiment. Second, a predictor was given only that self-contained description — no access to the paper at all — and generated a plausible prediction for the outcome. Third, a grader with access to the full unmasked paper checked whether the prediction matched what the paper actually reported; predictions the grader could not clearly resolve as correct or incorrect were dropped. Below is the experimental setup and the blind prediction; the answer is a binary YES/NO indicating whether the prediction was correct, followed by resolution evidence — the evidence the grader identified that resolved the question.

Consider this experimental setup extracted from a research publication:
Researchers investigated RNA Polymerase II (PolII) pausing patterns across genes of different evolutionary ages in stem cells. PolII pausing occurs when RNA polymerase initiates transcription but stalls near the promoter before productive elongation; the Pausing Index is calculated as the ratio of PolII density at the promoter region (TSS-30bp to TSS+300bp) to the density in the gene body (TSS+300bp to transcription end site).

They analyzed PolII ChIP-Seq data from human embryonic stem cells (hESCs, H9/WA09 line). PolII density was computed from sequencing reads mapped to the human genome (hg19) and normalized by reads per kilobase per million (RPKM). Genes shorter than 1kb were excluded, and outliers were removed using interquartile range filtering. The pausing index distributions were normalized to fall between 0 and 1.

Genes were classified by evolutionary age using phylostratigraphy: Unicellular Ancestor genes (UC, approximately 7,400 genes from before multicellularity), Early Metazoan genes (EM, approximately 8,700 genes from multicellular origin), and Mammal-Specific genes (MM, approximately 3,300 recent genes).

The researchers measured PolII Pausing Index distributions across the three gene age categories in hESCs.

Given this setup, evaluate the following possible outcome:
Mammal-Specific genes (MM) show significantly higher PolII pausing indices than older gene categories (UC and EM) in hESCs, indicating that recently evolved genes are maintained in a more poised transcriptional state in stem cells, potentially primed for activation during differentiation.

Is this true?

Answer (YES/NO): NO